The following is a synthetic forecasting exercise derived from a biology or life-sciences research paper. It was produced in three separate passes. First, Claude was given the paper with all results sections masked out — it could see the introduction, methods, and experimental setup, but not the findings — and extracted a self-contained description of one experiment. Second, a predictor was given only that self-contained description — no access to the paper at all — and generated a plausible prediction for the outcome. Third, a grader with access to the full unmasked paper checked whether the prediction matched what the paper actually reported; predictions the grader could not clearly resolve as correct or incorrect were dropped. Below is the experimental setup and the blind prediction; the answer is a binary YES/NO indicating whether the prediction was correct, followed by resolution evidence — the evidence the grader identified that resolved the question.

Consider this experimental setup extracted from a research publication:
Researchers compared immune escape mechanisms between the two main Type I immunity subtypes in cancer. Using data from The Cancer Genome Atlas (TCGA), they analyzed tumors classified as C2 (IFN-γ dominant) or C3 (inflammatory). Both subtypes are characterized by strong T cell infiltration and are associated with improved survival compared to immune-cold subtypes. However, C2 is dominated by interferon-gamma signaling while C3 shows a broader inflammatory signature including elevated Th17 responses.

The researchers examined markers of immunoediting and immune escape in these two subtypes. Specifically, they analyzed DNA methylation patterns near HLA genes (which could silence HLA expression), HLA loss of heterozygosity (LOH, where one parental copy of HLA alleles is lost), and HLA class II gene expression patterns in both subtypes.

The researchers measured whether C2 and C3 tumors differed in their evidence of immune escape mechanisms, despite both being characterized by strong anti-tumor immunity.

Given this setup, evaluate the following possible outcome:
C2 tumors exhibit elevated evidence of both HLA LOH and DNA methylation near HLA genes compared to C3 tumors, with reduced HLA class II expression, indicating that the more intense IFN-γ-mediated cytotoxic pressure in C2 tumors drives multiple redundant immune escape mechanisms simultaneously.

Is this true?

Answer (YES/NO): YES